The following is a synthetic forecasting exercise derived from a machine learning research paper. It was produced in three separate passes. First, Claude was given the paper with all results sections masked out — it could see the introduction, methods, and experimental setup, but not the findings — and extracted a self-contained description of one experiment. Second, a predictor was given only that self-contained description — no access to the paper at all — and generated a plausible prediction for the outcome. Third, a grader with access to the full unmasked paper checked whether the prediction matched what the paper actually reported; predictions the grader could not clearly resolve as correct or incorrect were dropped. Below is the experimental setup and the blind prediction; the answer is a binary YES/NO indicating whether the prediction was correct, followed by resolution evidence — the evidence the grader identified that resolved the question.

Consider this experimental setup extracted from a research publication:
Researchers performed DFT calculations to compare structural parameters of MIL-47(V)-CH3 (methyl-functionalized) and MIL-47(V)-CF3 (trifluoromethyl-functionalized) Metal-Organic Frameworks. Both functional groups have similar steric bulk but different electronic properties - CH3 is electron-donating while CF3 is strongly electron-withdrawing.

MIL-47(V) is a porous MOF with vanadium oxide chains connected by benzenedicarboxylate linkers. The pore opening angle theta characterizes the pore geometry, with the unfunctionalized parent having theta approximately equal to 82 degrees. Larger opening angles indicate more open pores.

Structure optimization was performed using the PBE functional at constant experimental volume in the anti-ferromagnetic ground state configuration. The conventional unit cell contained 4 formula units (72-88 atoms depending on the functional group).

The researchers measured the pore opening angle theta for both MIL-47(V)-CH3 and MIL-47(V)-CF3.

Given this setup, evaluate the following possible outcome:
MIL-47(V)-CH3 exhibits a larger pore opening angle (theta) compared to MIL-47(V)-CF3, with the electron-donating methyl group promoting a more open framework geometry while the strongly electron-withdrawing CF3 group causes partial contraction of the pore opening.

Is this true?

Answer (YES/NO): NO